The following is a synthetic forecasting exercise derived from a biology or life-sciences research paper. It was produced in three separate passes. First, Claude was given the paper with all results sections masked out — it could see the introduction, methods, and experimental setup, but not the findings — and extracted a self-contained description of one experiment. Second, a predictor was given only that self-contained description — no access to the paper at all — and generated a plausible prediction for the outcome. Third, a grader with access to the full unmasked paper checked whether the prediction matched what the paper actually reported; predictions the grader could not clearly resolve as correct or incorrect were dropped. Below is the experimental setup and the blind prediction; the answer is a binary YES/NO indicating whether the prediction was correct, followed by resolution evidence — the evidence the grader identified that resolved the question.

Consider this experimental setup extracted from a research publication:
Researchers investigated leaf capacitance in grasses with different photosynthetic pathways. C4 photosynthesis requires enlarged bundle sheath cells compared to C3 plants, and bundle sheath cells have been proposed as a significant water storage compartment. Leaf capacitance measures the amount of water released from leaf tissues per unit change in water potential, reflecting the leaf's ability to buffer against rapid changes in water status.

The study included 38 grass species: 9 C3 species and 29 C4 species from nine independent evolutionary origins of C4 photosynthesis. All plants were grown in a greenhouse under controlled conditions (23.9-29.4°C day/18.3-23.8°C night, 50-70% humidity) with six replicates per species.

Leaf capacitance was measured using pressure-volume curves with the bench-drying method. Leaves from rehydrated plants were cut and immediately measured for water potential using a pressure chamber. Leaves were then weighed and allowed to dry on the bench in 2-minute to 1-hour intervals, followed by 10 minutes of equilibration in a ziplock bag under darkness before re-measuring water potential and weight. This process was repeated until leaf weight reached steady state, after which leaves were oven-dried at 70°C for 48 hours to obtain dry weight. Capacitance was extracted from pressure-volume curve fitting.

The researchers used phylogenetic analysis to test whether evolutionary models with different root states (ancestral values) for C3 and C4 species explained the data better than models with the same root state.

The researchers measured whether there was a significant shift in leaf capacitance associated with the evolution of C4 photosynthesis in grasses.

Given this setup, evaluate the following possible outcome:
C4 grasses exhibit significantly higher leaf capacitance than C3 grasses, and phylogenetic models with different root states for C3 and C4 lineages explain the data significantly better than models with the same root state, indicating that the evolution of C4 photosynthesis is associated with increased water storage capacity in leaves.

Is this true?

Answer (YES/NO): NO